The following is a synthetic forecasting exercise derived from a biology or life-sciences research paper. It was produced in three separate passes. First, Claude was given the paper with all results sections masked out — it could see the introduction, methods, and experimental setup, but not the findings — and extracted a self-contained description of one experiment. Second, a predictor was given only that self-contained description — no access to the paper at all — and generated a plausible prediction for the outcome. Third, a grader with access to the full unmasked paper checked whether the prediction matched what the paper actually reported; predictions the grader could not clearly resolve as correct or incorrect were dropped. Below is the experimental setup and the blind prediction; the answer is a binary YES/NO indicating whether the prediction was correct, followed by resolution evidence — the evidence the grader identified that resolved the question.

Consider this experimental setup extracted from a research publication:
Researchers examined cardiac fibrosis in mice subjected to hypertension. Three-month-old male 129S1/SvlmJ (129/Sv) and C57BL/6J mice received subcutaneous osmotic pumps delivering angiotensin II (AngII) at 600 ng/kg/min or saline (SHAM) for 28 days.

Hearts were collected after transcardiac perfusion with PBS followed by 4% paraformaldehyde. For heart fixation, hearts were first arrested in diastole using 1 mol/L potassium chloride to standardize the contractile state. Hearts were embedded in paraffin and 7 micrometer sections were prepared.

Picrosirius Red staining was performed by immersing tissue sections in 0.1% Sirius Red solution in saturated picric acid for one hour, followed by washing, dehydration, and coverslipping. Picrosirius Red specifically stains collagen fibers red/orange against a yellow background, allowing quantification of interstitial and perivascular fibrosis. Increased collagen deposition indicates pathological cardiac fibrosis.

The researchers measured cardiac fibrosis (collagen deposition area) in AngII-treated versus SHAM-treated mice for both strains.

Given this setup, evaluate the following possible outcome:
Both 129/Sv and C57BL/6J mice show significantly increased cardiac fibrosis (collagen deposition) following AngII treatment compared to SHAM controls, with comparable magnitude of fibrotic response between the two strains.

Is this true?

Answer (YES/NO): NO